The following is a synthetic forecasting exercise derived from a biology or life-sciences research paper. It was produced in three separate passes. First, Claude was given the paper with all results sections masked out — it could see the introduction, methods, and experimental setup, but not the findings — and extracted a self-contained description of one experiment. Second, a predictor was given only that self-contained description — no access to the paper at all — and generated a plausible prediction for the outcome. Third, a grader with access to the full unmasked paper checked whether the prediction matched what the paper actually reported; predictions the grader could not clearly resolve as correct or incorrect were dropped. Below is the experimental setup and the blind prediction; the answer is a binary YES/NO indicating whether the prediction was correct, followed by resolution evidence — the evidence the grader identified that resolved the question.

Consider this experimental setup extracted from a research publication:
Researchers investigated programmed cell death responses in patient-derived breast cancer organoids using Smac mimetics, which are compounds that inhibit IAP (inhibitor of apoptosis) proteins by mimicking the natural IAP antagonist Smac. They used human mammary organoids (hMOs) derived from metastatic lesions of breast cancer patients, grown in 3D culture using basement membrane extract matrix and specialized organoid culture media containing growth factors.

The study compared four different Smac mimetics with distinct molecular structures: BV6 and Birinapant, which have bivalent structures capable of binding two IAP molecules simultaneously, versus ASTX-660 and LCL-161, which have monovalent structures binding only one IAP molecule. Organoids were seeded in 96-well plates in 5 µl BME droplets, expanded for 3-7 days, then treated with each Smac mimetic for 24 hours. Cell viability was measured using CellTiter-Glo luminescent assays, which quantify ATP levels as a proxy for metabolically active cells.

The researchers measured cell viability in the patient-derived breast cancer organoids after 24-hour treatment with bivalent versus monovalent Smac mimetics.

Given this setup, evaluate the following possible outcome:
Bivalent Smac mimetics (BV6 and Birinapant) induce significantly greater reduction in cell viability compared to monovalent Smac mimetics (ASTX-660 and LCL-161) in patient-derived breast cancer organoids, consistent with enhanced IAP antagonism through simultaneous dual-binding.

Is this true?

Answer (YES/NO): YES